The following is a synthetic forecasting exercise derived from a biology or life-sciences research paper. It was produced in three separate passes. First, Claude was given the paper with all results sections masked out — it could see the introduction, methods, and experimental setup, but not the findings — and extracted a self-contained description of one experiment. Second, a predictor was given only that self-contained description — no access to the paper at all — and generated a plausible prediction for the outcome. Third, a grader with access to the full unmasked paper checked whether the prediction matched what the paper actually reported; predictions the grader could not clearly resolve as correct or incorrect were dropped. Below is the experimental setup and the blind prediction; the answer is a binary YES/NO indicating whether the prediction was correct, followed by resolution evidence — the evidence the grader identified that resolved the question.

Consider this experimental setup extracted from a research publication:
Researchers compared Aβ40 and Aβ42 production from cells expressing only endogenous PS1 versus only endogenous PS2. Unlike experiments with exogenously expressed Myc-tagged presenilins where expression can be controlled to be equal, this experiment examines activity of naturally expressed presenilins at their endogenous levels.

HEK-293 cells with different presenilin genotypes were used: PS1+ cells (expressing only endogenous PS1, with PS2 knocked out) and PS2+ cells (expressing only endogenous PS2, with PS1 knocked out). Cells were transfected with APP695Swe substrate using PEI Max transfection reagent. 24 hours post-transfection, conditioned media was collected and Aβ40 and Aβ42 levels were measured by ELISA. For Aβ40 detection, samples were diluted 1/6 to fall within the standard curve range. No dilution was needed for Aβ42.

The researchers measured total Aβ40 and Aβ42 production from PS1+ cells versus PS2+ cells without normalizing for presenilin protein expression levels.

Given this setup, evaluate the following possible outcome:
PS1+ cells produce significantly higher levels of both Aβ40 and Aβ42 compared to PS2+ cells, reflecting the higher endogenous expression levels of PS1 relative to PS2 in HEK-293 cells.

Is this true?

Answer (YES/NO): NO